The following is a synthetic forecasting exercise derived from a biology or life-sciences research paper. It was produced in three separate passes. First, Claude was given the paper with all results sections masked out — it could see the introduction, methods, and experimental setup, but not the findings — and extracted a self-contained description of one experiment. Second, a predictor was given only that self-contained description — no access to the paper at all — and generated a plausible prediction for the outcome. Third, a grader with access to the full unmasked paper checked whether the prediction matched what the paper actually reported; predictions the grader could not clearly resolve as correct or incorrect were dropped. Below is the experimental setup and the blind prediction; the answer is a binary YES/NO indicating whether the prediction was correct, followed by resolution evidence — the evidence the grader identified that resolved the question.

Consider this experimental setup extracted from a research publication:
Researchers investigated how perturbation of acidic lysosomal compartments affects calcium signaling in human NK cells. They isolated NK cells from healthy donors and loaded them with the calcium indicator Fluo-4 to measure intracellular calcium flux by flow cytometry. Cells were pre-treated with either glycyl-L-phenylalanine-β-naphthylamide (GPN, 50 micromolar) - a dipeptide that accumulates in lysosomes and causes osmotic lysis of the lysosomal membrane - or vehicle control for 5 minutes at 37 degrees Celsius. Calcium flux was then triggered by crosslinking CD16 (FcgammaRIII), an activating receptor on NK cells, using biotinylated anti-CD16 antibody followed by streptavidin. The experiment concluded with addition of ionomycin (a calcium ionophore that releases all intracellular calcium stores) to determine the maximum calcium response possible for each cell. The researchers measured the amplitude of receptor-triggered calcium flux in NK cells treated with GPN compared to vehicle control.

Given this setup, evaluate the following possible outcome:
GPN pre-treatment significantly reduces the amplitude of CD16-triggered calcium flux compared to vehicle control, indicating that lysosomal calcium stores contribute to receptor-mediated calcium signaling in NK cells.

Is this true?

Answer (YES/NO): YES